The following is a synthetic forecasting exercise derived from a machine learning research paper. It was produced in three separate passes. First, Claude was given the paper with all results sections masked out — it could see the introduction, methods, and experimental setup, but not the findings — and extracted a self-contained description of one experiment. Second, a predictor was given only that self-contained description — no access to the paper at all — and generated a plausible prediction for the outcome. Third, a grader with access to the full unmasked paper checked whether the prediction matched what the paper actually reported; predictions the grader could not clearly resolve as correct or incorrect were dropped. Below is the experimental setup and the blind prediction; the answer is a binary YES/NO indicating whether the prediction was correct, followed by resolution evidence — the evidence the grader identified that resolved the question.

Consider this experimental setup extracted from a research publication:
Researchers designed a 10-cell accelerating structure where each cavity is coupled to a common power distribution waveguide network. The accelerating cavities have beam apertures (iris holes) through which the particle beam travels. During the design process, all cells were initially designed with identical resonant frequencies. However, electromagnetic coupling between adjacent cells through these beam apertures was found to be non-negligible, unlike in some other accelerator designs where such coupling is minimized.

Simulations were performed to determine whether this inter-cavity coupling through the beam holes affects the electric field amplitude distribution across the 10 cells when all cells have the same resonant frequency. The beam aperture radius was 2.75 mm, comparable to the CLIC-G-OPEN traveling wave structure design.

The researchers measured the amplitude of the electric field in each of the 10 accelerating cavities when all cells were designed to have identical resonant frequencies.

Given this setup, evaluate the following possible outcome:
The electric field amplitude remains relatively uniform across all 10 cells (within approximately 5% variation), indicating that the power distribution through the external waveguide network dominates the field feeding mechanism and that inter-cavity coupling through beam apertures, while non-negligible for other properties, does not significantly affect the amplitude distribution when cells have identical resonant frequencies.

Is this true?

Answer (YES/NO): NO